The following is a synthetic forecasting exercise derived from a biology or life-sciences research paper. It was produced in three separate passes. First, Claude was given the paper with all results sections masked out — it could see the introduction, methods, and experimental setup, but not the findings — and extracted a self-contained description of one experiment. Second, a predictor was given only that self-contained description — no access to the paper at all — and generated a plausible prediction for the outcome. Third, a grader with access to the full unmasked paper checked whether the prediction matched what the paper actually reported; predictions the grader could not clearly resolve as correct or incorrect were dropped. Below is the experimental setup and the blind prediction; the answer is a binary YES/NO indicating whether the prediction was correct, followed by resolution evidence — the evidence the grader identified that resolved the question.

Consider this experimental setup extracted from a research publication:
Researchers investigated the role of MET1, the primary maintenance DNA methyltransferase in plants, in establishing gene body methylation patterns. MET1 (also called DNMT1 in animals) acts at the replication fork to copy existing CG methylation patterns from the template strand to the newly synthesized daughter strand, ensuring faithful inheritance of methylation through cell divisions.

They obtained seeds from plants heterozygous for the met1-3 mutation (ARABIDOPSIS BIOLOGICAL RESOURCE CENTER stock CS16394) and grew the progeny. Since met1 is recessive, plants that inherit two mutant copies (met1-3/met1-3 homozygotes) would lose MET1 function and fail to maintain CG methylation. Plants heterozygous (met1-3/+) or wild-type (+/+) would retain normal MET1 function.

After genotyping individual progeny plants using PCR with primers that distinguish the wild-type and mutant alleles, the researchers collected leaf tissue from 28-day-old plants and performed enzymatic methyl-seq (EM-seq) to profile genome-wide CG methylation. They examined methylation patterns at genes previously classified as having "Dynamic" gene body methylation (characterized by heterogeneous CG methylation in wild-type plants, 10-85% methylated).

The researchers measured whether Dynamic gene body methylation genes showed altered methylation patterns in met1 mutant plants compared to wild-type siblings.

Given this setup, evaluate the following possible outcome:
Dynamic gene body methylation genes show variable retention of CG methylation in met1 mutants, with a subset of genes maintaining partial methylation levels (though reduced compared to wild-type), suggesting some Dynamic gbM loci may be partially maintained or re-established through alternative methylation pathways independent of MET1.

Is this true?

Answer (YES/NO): NO